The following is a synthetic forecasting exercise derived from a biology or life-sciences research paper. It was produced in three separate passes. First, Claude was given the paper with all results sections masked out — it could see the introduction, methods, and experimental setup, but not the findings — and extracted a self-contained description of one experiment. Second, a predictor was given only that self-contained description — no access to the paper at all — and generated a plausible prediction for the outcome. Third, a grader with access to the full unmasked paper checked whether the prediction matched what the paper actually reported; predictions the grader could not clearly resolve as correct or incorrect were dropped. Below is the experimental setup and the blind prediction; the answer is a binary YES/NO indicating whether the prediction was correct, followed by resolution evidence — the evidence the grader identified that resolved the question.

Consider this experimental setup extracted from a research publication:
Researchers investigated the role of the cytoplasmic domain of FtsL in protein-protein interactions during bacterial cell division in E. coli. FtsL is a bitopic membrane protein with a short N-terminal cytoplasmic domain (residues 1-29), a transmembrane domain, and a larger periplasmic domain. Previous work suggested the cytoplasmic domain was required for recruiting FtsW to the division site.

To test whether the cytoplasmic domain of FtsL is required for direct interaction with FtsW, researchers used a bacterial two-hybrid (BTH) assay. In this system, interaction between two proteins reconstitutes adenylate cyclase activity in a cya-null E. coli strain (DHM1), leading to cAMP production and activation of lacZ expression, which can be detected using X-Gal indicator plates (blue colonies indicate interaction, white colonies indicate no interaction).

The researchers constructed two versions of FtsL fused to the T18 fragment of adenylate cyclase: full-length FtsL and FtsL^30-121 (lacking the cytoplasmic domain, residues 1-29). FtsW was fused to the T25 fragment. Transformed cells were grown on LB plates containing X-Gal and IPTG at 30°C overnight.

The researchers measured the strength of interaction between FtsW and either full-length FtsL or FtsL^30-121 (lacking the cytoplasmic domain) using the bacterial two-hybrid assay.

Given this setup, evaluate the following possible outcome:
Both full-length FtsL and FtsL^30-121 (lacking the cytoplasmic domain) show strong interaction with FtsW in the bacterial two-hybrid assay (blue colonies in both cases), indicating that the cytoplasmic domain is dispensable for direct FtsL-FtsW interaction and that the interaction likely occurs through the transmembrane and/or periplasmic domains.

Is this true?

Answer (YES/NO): NO